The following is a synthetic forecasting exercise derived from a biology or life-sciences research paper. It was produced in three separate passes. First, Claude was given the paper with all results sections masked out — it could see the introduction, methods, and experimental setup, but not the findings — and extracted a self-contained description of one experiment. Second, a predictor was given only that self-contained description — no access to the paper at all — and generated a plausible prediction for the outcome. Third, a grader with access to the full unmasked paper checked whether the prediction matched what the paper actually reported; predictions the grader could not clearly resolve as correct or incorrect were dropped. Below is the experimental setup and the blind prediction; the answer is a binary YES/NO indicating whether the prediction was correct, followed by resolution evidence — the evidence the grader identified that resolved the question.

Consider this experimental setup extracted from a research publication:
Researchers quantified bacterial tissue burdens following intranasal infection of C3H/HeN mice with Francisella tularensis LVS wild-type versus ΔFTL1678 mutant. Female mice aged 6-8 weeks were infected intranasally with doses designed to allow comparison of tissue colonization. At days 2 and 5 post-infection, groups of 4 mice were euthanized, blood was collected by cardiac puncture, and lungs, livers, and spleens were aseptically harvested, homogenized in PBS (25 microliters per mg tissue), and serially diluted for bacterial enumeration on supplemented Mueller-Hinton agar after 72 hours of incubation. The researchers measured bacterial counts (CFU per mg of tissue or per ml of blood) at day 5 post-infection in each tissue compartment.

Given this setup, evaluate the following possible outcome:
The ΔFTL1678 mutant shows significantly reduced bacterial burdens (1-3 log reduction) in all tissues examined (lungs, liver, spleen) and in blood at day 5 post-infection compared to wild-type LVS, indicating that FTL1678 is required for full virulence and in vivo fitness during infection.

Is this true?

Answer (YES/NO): NO